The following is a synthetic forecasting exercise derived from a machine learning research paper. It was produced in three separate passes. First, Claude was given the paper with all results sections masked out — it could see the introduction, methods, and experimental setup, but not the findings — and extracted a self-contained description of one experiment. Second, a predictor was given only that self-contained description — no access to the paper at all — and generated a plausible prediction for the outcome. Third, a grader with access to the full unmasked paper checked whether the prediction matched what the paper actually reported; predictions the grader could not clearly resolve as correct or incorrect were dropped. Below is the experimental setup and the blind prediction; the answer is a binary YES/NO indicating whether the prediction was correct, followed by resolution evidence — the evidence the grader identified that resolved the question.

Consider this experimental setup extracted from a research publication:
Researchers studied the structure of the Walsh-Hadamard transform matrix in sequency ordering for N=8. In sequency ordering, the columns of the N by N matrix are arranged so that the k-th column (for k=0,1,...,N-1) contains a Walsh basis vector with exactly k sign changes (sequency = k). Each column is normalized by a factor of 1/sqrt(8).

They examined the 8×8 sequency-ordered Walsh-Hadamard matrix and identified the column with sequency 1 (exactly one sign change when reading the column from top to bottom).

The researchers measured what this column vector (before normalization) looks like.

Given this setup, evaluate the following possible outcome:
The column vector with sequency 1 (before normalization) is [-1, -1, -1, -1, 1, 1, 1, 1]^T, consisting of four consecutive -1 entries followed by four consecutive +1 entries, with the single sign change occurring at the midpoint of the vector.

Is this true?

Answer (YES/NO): NO